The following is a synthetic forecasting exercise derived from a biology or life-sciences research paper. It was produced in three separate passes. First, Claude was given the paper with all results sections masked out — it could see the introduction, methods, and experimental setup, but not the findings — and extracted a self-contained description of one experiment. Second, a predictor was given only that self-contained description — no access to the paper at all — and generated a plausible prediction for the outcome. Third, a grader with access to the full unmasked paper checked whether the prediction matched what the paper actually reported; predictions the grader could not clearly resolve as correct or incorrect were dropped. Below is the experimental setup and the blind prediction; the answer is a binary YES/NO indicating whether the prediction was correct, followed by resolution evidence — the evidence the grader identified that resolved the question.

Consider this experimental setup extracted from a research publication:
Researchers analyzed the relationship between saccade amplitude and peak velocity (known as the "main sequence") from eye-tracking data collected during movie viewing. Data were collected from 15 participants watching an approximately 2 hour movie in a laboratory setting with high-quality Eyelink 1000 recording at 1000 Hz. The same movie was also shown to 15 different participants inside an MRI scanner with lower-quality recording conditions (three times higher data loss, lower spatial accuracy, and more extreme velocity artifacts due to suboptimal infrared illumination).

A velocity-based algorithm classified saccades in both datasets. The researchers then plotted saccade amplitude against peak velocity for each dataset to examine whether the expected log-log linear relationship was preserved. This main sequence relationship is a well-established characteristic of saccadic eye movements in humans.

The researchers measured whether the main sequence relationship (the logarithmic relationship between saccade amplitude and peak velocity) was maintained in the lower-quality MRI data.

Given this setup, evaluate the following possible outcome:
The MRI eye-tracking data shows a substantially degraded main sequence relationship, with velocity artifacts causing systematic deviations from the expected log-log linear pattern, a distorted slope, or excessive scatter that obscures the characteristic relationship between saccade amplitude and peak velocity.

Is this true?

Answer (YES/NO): NO